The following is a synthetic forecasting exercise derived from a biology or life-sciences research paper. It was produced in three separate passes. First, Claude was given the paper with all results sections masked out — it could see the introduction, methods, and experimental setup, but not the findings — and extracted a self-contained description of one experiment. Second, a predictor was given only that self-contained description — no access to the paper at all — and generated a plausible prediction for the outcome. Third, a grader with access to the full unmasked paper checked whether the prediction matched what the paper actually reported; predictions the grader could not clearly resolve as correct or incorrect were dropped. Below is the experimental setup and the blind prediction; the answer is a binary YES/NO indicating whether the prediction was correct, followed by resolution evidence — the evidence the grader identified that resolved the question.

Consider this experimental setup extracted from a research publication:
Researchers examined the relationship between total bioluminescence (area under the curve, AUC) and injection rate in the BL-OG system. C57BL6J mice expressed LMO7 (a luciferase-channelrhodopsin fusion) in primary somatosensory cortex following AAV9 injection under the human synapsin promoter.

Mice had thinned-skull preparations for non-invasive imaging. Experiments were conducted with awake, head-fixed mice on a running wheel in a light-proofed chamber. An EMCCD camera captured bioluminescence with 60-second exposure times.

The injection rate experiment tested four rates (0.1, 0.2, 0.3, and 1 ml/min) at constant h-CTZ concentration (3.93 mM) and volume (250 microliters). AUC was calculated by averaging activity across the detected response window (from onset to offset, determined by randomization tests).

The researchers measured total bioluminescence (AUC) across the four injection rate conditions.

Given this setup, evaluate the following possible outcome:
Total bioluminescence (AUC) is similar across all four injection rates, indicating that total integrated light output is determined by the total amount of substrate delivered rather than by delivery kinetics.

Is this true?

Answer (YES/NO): YES